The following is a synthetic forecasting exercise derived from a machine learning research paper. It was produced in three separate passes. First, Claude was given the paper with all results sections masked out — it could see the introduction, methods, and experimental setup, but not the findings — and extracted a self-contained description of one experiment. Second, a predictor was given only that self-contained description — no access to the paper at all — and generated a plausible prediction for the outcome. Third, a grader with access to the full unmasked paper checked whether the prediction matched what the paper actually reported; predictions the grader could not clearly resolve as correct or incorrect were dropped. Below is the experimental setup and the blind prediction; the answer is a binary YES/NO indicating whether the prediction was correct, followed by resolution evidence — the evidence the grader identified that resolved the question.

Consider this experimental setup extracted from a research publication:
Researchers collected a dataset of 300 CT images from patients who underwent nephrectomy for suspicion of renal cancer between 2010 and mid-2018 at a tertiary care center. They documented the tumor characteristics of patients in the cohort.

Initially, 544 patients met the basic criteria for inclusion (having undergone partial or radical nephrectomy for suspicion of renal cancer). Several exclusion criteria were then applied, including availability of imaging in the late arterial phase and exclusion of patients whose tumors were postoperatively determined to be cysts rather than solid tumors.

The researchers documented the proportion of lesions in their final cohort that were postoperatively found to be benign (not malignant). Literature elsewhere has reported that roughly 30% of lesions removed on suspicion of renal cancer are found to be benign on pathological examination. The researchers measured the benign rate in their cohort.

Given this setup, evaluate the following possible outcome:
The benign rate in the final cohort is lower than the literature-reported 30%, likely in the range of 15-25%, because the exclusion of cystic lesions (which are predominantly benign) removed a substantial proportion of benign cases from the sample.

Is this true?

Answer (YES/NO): NO